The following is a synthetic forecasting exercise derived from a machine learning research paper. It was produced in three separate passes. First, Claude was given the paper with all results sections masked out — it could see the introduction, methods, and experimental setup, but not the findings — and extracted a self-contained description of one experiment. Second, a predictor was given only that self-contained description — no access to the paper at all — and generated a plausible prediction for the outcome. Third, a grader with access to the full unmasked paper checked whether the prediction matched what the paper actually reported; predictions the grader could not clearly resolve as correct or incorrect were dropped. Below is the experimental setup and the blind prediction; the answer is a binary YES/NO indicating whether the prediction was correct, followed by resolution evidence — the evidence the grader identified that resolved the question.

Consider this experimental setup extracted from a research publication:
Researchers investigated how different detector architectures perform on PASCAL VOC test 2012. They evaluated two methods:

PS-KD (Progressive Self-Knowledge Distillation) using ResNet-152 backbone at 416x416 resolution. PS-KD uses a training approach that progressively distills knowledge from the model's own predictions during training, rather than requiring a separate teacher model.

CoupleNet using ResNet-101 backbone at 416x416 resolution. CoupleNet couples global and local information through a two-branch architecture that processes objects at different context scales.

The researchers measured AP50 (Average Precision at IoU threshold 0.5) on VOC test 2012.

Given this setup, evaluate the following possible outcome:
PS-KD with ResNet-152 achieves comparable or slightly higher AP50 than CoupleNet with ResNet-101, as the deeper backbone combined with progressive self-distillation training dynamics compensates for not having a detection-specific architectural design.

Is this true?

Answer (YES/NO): NO